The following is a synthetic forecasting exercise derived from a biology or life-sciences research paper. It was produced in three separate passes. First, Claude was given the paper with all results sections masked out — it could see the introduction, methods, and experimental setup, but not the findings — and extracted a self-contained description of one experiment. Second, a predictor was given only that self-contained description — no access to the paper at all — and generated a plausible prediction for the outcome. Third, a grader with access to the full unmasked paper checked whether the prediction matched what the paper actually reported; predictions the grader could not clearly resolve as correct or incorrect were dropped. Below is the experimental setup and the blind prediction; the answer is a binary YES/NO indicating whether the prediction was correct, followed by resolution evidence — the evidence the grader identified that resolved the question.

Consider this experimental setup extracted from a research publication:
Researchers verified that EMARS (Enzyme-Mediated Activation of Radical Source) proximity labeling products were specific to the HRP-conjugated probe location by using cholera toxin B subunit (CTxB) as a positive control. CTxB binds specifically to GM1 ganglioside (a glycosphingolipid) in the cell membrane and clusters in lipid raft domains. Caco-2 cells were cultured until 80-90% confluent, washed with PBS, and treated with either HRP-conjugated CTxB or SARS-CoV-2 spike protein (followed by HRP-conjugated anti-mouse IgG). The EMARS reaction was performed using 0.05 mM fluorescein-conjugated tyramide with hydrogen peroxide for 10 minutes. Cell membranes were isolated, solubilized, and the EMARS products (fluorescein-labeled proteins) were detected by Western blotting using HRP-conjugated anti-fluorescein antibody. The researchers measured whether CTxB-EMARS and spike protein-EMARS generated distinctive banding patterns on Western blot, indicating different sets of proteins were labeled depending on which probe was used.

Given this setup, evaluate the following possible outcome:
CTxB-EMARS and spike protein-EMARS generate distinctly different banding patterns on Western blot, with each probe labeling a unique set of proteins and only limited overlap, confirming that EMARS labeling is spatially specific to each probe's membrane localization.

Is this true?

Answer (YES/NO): YES